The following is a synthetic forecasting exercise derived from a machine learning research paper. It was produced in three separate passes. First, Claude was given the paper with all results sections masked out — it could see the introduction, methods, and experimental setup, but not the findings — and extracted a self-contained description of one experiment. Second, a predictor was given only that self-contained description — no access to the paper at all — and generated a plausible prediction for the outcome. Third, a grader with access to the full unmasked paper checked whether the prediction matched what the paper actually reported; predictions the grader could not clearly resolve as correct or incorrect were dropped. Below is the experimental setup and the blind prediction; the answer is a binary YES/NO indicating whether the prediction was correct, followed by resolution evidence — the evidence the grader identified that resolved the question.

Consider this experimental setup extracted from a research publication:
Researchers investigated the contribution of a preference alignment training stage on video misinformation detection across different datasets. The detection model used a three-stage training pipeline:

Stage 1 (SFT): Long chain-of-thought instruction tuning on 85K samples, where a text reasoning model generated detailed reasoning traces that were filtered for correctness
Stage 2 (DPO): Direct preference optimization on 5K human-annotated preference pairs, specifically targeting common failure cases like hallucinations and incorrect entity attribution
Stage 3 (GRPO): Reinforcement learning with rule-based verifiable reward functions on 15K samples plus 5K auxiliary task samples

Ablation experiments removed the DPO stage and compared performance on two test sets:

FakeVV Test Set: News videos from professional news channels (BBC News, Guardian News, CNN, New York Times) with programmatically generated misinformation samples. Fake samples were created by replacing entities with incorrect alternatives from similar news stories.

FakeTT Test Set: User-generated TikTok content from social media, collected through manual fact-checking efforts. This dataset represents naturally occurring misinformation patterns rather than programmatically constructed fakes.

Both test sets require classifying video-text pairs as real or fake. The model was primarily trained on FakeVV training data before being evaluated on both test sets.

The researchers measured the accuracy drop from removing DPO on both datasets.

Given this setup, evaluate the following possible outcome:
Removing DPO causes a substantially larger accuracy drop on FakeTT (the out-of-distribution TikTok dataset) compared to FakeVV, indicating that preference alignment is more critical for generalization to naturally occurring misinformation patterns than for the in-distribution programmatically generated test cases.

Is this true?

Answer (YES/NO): YES